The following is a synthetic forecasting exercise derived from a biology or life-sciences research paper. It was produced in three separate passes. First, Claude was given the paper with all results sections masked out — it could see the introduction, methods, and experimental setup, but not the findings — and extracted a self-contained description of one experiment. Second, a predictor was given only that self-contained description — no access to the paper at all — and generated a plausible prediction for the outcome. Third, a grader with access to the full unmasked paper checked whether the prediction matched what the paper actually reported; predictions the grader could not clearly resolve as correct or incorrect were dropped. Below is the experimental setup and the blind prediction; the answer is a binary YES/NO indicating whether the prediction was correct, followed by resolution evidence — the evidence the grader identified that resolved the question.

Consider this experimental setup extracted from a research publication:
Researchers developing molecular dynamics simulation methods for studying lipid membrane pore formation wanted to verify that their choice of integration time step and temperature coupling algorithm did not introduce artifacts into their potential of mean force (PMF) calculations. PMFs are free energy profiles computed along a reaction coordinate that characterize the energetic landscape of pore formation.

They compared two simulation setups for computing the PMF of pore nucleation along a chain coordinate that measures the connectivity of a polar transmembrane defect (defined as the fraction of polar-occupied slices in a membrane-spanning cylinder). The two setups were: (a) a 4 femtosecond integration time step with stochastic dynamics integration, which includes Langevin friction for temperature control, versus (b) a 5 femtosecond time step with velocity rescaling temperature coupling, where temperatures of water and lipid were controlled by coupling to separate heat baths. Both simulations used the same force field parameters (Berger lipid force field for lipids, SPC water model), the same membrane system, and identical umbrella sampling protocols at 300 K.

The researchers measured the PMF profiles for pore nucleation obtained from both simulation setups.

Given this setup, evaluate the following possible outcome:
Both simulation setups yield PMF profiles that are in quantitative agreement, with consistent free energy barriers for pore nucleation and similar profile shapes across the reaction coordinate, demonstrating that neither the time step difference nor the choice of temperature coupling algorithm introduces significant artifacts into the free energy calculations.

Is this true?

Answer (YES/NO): YES